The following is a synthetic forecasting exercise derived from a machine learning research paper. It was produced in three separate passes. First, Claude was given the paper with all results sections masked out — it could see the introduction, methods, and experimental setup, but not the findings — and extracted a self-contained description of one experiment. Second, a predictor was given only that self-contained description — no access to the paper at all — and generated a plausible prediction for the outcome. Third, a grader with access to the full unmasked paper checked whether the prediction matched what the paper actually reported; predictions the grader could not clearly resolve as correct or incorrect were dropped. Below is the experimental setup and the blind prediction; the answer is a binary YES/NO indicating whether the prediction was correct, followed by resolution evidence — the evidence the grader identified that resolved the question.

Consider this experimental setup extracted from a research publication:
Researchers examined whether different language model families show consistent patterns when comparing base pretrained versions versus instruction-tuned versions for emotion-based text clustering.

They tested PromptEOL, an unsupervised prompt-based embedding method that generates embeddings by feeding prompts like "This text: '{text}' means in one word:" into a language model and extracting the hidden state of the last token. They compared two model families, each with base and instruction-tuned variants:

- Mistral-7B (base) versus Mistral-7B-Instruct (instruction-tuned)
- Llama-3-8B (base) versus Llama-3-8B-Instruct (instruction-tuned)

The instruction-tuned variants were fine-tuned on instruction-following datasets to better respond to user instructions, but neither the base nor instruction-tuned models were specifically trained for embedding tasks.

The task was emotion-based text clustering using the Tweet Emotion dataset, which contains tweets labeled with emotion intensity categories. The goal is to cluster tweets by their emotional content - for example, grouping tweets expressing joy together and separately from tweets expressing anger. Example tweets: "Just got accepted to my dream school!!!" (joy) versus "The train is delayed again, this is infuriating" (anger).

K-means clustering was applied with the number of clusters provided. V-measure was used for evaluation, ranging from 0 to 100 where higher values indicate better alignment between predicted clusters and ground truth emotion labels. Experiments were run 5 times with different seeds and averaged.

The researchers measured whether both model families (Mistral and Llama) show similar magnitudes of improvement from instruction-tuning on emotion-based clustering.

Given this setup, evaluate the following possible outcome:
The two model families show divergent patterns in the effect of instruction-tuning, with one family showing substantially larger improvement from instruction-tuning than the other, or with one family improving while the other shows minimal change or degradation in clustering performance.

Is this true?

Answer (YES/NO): YES